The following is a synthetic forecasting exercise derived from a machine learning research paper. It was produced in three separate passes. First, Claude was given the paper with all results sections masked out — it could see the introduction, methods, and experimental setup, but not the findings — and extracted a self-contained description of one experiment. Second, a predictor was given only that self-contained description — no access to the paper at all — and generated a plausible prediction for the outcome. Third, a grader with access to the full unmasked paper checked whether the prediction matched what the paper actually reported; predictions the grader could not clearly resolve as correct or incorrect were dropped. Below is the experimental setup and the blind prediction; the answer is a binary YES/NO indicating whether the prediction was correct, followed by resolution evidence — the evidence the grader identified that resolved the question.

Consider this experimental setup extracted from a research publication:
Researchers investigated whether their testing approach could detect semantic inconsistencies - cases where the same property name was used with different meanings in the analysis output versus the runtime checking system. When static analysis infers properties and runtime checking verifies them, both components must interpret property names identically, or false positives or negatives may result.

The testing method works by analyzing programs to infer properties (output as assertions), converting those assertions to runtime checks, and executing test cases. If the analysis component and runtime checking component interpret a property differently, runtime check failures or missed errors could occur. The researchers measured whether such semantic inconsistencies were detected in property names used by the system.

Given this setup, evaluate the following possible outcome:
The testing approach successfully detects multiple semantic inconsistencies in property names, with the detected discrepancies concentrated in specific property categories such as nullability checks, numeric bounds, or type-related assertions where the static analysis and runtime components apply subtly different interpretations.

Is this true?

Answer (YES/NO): NO